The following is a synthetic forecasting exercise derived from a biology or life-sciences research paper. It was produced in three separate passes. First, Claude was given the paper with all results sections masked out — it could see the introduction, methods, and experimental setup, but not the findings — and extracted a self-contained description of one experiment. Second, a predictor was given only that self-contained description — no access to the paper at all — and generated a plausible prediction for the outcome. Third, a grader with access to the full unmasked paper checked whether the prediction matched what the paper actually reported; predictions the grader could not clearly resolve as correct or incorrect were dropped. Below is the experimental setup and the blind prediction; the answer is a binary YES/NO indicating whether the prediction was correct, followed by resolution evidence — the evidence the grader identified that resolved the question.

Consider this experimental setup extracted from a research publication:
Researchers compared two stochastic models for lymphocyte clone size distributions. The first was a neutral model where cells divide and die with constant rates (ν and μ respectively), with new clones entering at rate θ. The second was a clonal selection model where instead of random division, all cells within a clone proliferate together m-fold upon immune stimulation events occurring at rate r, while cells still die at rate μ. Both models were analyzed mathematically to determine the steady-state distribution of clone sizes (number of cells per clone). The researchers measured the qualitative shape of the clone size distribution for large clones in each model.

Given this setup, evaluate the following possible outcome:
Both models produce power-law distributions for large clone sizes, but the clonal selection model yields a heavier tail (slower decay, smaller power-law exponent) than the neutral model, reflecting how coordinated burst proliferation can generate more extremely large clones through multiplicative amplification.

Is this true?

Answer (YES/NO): NO